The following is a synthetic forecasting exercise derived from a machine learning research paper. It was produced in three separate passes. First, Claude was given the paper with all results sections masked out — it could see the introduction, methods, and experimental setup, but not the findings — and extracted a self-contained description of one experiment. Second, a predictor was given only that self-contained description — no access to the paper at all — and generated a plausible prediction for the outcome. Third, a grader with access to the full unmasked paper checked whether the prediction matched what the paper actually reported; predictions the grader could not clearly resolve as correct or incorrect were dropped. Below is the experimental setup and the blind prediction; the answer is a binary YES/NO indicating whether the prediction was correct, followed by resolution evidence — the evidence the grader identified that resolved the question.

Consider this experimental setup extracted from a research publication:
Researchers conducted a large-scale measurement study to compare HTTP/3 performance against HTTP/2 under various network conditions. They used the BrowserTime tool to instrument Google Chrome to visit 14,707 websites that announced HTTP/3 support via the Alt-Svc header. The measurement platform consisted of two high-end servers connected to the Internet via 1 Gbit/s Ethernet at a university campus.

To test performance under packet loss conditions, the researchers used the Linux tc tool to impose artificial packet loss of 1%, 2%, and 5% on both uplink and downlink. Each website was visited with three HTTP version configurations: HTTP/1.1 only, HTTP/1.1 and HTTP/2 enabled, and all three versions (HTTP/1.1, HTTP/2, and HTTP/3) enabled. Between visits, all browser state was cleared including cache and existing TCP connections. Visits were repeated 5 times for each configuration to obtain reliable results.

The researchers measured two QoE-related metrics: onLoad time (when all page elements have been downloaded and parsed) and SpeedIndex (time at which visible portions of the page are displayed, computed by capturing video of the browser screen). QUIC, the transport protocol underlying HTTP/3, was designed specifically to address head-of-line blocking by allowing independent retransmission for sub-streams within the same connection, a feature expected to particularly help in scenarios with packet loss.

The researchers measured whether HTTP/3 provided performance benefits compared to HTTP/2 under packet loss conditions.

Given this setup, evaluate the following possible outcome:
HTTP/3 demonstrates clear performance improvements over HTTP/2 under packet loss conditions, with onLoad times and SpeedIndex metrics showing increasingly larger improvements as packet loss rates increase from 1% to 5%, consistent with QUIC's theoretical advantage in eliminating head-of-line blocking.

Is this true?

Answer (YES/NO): NO